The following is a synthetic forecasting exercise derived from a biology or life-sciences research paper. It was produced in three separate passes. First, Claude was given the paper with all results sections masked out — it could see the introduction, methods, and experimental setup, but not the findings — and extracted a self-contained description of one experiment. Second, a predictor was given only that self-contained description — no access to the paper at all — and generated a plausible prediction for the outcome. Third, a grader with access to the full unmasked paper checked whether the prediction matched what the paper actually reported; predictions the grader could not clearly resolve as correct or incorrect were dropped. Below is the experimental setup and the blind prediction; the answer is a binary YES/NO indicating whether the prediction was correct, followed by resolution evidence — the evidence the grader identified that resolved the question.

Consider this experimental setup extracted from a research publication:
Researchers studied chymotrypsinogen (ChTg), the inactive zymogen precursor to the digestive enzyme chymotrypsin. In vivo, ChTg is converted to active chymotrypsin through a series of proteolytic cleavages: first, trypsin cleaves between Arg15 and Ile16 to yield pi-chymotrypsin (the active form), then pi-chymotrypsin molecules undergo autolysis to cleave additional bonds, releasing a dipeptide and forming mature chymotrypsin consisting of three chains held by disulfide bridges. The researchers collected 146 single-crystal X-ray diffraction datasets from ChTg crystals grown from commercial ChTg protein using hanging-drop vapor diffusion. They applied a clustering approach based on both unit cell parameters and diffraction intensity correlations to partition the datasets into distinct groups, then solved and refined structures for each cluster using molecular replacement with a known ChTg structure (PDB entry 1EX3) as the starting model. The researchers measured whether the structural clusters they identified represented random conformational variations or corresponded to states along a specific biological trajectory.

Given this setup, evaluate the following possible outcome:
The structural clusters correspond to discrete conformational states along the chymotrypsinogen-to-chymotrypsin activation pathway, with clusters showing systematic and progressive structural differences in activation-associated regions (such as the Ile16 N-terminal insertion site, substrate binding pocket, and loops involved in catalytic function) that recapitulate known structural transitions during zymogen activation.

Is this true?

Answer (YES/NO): NO